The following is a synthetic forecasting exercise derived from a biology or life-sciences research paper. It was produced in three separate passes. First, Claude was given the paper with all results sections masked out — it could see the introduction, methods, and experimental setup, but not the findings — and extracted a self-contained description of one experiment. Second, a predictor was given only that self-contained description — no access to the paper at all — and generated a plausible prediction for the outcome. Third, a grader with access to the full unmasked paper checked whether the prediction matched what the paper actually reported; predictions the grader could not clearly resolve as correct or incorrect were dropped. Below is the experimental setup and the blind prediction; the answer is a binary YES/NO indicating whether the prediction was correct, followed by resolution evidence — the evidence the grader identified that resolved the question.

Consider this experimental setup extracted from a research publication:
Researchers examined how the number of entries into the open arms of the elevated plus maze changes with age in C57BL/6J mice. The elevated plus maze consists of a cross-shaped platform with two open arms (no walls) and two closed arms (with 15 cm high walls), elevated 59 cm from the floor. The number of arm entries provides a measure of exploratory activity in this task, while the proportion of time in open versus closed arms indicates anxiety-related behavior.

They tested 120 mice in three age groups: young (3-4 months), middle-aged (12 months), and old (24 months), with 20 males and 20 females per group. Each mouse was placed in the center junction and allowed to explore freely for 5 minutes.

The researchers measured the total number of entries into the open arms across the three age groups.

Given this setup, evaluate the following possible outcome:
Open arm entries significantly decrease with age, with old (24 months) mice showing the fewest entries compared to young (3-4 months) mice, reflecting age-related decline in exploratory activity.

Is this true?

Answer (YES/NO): NO